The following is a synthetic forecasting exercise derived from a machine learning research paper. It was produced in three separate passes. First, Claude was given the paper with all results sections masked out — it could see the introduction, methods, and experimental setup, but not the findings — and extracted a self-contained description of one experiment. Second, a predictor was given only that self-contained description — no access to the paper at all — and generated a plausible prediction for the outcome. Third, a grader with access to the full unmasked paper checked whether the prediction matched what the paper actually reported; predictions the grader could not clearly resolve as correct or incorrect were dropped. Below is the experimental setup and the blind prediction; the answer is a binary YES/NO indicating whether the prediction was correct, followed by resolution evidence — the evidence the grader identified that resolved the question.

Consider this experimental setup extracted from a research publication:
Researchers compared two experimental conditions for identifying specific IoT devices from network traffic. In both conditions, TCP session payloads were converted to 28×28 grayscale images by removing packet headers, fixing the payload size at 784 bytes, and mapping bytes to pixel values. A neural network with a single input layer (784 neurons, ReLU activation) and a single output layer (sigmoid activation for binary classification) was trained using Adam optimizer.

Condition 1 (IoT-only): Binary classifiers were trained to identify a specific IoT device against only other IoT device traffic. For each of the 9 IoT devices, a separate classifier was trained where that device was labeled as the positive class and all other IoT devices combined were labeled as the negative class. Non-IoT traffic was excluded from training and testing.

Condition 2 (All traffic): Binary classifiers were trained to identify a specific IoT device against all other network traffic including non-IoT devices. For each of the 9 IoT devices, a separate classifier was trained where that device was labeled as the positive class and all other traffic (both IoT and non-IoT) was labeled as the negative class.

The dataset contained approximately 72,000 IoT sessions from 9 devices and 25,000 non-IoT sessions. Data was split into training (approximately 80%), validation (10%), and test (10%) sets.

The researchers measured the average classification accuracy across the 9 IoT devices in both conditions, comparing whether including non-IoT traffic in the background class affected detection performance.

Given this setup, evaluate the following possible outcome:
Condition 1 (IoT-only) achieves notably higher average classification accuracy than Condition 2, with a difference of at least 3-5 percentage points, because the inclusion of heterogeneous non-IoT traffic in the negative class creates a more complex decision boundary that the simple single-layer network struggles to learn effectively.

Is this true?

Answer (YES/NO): NO